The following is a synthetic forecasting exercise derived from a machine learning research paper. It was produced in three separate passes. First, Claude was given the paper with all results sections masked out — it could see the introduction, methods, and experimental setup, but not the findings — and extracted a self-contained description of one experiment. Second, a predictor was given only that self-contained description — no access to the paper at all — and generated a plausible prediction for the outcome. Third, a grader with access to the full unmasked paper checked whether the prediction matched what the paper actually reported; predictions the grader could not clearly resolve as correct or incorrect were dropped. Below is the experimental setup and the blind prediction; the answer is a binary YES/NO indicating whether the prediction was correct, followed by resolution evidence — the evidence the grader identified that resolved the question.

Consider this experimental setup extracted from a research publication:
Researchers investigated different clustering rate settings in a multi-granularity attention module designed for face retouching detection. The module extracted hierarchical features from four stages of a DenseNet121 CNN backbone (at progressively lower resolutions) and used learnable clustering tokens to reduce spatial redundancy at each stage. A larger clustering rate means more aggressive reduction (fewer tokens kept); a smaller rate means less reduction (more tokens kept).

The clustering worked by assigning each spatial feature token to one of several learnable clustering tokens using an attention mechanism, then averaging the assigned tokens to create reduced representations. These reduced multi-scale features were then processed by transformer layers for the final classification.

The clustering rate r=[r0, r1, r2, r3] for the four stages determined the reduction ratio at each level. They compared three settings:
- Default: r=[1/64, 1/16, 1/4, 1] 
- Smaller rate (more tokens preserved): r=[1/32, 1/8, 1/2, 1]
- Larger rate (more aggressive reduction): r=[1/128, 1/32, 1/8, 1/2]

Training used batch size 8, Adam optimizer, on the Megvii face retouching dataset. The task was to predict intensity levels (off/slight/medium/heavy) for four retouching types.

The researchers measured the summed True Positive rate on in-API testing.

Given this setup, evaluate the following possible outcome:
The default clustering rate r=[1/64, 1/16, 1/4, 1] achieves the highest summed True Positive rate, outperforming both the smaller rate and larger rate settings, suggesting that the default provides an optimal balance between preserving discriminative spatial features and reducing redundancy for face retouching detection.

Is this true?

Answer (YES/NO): YES